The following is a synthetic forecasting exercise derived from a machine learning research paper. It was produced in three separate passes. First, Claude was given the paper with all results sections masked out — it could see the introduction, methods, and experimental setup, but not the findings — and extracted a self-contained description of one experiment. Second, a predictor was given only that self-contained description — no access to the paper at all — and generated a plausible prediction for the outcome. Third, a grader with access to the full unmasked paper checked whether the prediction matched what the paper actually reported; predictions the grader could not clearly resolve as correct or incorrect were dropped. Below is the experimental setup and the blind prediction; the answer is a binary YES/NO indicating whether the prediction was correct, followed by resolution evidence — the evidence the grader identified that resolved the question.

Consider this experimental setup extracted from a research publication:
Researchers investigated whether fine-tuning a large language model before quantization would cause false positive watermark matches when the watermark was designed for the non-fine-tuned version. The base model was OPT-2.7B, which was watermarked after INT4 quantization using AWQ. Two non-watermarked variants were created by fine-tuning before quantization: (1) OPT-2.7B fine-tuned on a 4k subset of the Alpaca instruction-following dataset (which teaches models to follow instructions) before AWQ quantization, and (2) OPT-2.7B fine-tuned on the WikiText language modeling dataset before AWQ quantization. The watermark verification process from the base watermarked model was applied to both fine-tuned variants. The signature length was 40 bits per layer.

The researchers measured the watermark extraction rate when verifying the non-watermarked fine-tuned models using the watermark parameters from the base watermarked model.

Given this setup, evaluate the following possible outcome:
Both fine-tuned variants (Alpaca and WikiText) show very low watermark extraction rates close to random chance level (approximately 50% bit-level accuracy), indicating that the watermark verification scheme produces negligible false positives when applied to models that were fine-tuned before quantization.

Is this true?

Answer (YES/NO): NO